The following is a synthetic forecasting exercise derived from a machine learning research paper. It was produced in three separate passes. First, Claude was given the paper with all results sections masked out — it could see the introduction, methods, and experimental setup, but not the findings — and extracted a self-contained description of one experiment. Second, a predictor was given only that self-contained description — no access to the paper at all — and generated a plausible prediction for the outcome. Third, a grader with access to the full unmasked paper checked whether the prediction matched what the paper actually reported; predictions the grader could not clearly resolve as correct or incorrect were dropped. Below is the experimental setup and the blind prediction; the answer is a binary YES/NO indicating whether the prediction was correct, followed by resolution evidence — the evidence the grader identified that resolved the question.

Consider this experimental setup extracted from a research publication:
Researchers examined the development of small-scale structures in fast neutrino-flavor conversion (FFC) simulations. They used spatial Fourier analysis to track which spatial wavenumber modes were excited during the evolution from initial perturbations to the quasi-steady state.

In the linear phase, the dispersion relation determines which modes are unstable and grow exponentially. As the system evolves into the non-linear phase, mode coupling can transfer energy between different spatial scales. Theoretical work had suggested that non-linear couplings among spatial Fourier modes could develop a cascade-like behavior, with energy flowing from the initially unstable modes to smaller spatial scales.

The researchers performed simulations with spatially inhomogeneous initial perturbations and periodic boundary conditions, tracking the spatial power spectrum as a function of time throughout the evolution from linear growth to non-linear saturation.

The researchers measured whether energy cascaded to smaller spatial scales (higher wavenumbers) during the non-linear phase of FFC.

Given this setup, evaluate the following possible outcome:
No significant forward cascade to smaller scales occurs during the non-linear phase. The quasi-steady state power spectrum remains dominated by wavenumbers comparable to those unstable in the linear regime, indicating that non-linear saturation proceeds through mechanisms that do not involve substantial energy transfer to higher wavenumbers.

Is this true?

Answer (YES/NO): NO